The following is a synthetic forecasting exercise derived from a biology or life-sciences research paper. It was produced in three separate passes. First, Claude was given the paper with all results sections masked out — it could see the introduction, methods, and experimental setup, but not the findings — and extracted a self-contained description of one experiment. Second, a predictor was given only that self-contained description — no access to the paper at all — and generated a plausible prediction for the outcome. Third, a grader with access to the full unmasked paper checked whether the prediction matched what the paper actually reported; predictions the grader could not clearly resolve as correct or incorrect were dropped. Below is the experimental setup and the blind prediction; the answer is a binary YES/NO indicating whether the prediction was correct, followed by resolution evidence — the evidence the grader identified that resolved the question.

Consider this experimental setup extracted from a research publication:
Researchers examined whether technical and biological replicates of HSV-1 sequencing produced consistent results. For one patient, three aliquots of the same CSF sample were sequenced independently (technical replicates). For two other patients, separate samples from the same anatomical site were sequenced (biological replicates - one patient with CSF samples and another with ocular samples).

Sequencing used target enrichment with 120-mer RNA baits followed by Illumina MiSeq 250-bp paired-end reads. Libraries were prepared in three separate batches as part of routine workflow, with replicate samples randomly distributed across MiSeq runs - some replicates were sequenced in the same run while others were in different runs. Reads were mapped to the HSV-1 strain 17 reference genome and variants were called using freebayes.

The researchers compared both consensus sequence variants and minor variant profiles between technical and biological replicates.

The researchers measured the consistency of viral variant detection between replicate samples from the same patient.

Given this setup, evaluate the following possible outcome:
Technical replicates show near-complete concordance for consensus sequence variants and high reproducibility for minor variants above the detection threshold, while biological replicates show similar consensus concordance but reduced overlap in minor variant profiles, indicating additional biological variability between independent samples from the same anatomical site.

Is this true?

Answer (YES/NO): NO